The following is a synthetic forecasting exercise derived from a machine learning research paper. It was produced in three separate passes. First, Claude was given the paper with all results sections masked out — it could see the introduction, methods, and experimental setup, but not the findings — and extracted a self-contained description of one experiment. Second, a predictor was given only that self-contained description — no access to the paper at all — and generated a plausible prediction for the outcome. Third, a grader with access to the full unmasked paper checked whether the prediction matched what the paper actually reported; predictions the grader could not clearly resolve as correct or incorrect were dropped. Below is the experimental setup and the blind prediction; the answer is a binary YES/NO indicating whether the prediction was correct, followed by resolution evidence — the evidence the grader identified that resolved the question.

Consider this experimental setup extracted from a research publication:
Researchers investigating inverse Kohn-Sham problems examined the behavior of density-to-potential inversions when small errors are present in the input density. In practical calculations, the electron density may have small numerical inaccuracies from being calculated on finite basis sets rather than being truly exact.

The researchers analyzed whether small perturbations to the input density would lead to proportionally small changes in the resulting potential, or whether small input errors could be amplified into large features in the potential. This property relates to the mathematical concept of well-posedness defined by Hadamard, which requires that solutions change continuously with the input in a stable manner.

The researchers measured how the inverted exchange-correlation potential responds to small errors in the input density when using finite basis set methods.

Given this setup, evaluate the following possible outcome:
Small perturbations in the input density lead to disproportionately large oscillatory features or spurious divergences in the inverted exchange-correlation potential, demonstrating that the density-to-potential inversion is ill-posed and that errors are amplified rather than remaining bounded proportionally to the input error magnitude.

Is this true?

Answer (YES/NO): YES